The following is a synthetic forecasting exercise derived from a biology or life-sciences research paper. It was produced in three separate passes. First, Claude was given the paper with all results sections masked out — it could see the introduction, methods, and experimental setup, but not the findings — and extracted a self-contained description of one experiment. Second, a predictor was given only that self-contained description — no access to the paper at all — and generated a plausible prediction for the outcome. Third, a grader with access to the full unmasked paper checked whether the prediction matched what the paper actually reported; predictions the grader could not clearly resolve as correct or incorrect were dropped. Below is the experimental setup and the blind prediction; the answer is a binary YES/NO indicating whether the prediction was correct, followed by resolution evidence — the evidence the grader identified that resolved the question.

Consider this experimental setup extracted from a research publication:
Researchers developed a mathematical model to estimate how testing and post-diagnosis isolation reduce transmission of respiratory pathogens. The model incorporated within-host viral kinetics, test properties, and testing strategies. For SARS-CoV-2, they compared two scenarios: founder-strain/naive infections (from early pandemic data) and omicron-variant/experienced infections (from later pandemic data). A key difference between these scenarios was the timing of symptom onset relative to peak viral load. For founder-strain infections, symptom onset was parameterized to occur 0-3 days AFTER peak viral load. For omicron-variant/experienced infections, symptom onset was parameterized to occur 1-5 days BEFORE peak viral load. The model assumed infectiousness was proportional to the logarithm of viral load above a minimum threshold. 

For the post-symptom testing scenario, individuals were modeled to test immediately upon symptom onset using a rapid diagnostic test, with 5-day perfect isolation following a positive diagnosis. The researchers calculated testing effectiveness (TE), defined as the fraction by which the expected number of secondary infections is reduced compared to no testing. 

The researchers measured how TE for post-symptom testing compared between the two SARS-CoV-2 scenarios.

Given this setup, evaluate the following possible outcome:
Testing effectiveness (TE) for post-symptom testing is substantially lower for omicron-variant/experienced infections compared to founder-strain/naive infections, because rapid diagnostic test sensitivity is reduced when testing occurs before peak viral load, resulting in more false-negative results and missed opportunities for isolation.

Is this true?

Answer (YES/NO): YES